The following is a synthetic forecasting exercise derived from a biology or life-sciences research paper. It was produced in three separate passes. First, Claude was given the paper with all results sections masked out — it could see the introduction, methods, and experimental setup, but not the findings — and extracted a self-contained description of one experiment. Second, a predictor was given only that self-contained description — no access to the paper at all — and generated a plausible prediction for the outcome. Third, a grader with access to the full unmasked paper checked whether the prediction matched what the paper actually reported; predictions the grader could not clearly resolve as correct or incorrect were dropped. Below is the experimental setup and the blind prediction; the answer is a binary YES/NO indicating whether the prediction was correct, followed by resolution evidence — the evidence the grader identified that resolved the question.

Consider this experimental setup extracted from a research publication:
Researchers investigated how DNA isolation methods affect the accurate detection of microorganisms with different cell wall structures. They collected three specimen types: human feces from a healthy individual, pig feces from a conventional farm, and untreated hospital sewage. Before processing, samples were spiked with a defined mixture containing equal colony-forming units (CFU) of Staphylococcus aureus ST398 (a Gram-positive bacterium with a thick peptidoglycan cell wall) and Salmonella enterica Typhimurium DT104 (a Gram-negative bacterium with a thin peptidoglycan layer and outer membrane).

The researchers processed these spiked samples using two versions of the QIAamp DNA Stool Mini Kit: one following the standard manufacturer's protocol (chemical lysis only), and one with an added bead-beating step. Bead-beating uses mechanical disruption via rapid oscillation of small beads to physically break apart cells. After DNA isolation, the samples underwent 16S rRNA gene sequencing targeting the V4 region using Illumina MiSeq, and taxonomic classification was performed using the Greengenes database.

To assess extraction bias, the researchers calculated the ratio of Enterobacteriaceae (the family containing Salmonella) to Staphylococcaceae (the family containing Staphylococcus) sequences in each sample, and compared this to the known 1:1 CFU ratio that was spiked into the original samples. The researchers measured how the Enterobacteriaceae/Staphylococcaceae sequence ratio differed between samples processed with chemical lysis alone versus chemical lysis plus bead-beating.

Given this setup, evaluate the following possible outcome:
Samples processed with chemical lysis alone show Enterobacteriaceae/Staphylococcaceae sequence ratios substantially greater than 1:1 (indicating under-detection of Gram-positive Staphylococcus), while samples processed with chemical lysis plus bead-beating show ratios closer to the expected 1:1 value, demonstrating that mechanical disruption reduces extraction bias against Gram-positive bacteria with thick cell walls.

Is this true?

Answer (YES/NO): YES